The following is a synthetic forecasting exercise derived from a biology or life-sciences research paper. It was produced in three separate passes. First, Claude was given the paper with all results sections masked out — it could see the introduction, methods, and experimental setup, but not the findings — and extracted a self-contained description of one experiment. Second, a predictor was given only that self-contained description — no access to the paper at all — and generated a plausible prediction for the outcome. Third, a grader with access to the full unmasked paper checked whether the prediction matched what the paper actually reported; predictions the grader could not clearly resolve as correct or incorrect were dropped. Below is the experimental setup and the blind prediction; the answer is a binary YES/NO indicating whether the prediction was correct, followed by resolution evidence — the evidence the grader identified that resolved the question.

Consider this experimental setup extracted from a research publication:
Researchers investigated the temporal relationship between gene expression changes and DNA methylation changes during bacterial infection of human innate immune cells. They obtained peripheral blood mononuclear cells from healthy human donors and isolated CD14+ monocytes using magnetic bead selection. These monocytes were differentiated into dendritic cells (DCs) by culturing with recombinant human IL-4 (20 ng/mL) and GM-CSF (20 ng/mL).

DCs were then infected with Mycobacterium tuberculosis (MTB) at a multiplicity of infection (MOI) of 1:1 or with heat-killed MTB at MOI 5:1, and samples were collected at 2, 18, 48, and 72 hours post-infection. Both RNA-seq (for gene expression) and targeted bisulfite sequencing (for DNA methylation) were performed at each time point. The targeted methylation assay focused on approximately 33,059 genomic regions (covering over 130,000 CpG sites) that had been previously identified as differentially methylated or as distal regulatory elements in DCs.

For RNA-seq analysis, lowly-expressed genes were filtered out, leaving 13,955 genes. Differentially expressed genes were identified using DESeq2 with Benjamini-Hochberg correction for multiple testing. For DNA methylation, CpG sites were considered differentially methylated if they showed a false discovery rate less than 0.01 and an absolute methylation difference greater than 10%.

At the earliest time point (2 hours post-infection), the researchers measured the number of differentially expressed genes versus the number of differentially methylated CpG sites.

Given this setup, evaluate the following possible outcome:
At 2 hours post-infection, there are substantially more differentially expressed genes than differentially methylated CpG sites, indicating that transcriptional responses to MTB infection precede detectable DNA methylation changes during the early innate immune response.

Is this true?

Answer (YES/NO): YES